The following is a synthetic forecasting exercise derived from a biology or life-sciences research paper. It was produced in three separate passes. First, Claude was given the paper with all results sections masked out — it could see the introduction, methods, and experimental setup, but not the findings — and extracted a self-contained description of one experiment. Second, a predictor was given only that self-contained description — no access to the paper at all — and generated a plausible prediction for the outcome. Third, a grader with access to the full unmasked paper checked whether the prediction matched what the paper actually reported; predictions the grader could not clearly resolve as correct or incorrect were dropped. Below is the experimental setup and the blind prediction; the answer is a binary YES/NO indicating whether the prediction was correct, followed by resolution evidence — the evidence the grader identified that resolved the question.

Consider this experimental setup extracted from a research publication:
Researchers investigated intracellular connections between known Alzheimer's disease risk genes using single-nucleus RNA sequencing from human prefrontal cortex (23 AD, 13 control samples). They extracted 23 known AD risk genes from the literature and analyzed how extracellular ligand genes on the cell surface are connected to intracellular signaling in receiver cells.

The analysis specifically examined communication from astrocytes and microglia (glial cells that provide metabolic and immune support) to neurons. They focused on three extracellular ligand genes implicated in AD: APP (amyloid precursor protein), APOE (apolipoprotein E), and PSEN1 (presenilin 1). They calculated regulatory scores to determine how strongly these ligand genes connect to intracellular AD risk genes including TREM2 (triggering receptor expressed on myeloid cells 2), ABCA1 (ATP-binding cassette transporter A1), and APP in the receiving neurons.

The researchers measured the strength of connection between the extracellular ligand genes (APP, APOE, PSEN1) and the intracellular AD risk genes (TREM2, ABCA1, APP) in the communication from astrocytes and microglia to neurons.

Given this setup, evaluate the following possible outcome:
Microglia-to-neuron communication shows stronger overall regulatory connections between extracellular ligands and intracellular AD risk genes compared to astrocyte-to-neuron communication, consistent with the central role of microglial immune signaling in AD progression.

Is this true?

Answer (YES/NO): NO